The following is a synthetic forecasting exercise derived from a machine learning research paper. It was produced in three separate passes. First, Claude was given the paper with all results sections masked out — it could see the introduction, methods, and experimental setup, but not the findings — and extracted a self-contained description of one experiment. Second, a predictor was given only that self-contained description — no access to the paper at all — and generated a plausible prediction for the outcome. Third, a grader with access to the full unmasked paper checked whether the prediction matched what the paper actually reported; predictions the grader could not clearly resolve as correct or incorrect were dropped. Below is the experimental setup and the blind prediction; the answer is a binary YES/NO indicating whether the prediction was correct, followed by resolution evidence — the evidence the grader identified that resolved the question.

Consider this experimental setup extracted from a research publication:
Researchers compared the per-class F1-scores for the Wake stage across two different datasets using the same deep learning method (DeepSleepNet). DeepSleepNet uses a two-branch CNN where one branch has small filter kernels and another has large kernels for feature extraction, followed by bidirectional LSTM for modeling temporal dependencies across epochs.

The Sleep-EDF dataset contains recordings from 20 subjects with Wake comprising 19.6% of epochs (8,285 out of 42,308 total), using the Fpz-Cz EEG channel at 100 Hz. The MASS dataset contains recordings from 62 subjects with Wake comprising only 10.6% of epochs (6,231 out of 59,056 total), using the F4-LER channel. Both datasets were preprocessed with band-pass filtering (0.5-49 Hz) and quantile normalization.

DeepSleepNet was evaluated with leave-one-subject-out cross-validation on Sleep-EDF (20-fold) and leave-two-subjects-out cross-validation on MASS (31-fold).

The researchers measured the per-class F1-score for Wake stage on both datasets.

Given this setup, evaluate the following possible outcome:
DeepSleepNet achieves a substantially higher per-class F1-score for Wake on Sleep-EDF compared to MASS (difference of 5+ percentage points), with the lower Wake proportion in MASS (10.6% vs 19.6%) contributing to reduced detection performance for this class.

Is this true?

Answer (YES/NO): NO